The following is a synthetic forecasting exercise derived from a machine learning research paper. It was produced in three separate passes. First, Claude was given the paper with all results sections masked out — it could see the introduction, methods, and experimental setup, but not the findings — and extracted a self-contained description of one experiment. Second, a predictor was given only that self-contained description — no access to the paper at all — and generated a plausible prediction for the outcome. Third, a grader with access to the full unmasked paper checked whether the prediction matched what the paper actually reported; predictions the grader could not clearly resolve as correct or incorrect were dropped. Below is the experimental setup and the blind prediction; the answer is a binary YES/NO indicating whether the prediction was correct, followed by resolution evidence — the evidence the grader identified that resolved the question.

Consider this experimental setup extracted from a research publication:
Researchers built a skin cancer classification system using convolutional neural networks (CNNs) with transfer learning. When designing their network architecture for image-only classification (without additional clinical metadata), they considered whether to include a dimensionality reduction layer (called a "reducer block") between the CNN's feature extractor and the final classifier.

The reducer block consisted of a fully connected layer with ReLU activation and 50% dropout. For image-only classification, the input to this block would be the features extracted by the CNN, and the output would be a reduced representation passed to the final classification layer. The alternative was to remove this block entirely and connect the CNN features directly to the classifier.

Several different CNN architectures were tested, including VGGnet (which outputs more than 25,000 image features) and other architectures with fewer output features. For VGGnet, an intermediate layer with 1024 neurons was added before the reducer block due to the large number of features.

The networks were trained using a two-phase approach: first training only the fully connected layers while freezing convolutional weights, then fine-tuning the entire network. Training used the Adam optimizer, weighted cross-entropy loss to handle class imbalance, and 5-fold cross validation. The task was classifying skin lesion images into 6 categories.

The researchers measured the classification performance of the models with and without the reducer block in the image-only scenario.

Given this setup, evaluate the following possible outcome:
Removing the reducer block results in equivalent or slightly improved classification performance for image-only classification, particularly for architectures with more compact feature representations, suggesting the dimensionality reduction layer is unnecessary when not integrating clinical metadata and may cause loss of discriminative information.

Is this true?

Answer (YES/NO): NO